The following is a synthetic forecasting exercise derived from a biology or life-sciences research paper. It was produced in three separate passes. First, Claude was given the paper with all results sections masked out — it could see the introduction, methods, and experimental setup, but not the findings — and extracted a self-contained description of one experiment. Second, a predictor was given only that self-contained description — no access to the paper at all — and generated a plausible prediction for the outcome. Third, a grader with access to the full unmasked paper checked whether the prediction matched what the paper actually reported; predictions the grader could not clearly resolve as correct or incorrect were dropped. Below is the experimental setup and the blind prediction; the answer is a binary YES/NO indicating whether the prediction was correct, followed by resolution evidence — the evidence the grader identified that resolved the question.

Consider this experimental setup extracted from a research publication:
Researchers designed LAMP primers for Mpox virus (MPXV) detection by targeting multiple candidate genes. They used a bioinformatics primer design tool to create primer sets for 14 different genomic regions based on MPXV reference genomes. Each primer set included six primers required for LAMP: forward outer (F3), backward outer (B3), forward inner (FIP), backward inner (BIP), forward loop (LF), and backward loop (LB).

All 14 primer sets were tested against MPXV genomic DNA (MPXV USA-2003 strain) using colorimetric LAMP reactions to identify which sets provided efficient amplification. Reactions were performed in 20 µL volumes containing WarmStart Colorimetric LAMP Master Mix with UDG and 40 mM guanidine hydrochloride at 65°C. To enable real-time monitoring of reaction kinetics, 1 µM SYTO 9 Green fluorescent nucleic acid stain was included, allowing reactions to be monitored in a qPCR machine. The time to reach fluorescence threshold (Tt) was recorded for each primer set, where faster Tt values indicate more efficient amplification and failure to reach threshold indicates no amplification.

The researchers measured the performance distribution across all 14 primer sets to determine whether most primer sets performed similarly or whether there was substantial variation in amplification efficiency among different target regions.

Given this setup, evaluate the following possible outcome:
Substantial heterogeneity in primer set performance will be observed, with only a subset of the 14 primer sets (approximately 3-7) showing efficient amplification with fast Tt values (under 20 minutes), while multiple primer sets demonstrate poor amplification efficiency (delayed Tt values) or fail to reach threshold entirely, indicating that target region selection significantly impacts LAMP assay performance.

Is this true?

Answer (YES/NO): NO